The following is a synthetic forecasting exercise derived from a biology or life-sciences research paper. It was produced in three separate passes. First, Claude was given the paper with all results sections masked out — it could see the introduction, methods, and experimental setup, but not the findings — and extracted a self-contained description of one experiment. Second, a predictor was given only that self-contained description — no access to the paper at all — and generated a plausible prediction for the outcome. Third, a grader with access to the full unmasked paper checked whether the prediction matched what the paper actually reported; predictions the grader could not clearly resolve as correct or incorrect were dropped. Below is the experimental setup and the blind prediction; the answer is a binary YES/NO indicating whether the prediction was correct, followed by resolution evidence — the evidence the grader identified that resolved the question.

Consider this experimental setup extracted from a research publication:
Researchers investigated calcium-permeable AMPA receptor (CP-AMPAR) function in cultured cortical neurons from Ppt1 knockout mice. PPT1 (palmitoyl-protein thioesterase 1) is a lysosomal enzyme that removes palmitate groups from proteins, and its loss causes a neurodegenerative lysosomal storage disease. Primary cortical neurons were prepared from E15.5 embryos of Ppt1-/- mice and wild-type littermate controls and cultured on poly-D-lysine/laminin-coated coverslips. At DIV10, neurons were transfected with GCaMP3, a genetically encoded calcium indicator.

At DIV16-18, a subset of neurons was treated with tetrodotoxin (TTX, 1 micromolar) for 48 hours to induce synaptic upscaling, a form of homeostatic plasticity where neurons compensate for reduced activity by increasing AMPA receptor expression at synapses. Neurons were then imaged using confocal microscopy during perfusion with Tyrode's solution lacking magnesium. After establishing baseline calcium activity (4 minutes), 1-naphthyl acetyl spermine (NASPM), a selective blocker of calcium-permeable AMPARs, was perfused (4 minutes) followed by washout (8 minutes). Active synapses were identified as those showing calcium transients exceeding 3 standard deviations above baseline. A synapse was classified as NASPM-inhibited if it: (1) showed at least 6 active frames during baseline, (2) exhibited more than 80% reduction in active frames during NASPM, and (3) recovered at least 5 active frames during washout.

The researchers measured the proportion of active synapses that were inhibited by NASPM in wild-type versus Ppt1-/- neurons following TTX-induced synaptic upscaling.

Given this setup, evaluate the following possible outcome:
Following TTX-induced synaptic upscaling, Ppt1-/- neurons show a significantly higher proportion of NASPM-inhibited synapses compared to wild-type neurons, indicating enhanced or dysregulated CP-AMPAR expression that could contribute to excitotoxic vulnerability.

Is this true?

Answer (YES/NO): YES